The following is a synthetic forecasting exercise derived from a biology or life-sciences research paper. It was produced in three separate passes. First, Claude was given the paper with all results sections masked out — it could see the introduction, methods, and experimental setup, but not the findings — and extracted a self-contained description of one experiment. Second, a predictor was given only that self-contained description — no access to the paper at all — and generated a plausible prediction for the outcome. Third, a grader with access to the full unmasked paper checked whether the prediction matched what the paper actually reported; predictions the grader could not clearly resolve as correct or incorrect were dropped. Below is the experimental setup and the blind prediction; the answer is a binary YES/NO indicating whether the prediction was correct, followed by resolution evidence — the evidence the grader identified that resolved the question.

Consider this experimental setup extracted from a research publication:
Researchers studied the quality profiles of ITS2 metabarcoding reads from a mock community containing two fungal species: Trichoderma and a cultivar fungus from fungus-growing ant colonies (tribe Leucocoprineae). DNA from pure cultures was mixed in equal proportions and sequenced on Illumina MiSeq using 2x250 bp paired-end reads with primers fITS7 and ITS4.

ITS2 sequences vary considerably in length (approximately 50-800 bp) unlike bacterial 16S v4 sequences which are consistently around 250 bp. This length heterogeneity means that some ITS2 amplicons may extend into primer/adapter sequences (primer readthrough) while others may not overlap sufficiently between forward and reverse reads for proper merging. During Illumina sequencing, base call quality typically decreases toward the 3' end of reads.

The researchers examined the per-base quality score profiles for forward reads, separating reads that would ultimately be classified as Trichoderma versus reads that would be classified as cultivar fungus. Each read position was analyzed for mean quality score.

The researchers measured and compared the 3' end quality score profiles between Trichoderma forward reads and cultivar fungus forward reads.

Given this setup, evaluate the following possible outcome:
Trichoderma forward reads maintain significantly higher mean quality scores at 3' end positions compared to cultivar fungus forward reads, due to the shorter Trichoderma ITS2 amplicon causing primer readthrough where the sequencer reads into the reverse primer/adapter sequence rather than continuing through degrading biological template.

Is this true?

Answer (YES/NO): NO